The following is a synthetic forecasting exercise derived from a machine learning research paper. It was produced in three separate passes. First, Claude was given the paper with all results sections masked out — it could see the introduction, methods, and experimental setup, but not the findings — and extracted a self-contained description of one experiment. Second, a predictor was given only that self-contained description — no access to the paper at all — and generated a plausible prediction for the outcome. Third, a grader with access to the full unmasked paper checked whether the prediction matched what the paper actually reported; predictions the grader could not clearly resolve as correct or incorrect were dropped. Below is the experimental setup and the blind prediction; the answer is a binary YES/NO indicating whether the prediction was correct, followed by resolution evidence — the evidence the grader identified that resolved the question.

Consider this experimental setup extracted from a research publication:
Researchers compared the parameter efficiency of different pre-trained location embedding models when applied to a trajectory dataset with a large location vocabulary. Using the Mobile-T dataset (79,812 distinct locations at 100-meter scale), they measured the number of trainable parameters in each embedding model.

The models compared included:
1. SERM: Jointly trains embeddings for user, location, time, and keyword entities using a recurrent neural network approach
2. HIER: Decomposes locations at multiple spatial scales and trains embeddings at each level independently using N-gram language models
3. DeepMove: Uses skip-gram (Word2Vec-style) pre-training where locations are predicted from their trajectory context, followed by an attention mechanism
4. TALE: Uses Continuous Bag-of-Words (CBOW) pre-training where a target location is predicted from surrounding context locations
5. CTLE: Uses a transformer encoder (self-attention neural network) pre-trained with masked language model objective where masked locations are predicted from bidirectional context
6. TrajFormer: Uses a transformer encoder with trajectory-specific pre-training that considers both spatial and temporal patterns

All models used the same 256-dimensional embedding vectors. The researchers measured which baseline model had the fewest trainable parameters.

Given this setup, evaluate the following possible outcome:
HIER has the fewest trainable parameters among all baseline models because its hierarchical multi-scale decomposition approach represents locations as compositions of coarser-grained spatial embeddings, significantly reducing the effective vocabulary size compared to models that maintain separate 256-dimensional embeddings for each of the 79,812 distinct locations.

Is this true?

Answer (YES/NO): NO